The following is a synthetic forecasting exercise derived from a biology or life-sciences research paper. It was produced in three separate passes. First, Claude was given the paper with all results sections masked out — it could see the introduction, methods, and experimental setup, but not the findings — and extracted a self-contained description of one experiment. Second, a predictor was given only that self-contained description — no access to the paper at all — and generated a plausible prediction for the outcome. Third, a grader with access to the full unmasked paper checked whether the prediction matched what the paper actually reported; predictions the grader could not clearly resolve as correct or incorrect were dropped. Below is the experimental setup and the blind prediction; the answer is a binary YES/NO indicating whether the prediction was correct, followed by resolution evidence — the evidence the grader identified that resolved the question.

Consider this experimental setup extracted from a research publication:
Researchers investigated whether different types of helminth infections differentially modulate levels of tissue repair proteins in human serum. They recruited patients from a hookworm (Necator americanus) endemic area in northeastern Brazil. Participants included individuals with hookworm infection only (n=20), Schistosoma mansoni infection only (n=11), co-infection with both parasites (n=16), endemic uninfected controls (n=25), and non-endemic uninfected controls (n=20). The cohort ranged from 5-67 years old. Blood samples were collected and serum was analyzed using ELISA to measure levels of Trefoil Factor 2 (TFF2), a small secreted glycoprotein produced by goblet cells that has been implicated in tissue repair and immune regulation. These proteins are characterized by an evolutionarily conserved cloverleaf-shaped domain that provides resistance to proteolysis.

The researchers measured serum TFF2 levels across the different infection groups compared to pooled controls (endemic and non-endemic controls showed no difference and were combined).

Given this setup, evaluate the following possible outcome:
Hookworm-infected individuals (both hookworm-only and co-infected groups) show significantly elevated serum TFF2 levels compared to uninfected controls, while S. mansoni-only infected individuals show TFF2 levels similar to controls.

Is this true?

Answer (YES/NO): NO